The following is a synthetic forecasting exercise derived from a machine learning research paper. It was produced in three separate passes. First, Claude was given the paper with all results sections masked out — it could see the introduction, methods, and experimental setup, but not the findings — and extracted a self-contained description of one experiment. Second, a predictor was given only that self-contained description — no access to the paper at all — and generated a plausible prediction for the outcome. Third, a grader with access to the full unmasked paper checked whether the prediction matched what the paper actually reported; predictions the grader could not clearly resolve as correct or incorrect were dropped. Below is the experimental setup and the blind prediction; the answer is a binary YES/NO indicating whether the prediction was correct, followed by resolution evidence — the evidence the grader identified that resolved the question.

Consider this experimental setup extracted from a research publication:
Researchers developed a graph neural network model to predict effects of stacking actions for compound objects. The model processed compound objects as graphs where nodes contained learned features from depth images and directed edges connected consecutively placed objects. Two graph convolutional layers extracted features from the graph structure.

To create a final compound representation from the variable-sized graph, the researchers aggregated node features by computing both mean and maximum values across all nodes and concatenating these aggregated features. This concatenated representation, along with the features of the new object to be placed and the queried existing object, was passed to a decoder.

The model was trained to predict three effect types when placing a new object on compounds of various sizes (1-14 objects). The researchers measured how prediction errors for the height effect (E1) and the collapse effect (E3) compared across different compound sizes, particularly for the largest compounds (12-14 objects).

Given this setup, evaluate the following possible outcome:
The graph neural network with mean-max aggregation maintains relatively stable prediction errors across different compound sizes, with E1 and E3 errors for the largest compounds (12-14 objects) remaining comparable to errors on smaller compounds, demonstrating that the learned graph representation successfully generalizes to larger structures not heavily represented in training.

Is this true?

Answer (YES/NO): NO